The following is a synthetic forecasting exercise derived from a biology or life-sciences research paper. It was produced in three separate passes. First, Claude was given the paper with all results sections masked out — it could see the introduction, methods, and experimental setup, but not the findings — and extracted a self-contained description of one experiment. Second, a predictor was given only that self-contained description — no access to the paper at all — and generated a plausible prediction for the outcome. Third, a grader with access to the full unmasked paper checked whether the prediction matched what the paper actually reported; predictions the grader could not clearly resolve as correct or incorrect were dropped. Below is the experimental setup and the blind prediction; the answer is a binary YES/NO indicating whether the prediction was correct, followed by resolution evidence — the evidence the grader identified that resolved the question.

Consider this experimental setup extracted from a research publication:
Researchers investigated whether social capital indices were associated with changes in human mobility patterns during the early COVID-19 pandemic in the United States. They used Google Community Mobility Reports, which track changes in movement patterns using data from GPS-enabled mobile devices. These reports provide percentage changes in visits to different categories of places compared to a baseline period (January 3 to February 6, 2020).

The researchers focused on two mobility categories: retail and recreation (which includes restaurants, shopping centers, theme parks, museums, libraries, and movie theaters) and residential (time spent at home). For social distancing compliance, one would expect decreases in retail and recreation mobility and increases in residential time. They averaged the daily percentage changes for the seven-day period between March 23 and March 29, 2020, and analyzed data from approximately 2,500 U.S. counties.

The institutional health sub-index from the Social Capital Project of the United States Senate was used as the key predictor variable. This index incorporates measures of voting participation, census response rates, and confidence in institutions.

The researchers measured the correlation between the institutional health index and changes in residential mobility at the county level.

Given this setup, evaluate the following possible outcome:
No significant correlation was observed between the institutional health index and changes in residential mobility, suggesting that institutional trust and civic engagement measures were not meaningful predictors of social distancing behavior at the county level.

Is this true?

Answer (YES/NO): NO